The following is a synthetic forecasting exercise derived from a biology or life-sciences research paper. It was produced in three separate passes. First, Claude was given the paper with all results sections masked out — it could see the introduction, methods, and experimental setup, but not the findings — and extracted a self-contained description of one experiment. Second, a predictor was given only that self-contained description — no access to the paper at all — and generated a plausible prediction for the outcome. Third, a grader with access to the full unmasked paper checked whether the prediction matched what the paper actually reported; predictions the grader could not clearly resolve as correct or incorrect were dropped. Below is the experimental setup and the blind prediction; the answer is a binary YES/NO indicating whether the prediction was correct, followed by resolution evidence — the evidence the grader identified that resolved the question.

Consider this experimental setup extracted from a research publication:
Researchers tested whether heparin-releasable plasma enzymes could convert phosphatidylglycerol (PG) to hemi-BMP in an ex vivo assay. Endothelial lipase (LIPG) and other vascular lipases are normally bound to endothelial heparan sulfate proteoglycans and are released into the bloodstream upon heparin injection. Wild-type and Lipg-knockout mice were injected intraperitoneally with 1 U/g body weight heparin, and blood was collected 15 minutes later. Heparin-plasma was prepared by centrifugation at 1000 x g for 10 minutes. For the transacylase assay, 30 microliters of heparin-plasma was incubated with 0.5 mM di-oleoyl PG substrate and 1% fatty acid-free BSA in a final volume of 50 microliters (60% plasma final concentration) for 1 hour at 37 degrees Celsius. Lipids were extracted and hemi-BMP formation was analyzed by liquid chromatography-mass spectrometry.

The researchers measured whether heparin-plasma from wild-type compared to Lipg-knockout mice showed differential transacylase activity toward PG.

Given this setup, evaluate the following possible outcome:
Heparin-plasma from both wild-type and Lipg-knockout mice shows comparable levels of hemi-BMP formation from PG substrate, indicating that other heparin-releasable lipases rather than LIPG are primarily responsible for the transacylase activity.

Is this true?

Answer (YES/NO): NO